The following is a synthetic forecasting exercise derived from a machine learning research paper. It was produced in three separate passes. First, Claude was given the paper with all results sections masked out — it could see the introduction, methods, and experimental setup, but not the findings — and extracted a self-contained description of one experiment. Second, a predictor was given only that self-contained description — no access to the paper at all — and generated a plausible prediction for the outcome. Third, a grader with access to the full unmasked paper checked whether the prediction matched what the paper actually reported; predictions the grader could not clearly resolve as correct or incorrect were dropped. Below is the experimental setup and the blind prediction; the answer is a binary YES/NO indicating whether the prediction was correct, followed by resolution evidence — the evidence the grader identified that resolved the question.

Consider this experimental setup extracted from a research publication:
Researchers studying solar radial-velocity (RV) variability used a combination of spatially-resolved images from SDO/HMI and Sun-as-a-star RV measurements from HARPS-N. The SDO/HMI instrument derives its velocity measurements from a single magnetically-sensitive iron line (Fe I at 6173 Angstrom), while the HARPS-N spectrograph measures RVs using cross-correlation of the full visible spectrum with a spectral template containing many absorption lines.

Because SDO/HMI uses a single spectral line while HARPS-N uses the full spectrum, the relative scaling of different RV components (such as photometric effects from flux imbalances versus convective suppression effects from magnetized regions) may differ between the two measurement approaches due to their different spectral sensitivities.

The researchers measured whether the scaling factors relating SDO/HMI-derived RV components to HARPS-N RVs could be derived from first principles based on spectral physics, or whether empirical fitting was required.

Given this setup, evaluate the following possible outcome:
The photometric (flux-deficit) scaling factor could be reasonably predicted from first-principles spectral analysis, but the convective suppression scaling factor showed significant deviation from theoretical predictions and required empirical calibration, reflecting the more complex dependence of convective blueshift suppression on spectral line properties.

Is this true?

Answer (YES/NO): NO